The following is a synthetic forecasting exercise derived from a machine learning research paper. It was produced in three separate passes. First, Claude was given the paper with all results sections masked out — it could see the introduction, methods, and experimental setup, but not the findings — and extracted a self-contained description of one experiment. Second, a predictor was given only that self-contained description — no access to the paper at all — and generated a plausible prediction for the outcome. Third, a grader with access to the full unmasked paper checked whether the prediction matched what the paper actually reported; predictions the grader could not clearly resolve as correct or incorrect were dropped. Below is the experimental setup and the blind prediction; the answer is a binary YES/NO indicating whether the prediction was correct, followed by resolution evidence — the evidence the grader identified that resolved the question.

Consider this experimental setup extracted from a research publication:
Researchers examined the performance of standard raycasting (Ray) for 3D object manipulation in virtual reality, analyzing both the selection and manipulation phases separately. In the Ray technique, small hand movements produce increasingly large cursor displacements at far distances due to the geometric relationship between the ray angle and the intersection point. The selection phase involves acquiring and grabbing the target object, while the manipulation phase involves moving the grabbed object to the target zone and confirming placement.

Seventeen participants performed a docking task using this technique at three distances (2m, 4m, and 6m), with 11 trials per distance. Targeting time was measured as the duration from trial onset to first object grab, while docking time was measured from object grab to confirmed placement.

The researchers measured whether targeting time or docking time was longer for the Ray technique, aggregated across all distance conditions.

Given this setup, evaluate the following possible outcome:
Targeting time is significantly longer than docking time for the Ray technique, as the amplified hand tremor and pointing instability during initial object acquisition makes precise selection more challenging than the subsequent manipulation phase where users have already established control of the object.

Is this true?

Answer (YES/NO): NO